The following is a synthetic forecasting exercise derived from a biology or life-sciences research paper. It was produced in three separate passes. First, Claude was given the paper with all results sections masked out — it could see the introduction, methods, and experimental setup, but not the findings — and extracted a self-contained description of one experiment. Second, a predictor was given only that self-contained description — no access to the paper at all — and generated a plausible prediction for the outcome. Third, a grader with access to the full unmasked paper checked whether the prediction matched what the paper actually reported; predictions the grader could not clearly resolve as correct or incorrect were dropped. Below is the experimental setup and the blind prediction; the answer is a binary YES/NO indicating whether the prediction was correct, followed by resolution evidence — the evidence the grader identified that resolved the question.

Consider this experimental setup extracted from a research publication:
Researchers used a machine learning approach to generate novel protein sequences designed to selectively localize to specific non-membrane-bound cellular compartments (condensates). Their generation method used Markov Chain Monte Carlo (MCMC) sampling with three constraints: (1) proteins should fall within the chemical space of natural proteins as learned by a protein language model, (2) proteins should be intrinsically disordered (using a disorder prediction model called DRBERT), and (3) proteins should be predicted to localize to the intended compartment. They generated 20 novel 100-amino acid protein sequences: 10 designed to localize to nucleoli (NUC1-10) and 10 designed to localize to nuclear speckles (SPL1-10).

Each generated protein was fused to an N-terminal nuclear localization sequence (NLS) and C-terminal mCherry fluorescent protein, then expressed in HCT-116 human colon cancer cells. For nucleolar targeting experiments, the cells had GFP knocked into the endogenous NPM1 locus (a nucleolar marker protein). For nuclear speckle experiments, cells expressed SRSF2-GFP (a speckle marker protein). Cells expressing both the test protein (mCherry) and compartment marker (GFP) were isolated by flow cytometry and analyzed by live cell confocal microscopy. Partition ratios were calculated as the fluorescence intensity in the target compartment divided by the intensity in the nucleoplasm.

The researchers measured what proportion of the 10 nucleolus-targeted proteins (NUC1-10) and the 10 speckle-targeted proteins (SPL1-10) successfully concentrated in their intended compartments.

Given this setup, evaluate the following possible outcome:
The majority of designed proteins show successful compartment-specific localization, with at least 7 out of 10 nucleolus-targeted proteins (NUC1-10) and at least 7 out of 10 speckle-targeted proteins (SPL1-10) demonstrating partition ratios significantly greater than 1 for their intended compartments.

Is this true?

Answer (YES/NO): NO